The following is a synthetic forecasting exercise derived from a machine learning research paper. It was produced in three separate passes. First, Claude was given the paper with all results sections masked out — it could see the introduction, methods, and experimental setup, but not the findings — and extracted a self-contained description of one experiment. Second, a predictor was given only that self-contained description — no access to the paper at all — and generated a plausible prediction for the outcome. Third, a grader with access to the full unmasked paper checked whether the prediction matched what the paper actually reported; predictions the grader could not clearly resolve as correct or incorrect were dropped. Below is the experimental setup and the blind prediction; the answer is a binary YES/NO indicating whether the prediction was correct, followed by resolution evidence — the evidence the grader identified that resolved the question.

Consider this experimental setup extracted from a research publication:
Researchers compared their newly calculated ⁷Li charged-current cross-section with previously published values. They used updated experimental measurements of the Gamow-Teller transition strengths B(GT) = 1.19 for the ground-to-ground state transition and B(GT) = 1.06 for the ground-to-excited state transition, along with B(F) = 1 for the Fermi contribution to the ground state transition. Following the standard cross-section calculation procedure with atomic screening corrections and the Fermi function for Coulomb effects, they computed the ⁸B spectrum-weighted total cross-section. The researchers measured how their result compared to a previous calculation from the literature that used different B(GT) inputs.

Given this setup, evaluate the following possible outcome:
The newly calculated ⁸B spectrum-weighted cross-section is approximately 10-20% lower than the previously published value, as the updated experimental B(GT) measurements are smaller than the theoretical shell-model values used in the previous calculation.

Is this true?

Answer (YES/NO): NO